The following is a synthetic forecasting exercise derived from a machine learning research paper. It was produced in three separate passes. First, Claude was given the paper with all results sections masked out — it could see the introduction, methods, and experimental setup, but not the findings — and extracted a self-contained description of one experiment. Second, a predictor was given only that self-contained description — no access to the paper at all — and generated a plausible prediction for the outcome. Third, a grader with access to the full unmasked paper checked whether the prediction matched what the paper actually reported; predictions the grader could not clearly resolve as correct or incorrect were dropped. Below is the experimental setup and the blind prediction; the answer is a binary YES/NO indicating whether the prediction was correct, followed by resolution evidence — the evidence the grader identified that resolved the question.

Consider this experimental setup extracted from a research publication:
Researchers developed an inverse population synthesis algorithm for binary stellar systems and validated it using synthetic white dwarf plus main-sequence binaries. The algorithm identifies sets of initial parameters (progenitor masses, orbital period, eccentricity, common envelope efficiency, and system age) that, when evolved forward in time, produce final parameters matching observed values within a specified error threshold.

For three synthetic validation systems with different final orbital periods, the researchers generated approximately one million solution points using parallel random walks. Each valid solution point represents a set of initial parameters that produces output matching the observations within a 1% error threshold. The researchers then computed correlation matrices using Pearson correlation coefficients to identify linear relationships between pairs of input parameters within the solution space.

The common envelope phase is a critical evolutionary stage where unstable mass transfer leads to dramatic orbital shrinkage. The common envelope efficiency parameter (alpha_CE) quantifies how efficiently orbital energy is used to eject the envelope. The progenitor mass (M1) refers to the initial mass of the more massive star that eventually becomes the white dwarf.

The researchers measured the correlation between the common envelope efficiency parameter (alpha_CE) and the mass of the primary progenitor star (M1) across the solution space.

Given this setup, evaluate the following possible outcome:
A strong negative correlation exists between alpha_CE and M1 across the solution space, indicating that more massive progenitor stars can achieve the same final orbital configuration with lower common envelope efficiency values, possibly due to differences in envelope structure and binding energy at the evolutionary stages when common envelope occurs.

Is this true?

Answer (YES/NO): NO